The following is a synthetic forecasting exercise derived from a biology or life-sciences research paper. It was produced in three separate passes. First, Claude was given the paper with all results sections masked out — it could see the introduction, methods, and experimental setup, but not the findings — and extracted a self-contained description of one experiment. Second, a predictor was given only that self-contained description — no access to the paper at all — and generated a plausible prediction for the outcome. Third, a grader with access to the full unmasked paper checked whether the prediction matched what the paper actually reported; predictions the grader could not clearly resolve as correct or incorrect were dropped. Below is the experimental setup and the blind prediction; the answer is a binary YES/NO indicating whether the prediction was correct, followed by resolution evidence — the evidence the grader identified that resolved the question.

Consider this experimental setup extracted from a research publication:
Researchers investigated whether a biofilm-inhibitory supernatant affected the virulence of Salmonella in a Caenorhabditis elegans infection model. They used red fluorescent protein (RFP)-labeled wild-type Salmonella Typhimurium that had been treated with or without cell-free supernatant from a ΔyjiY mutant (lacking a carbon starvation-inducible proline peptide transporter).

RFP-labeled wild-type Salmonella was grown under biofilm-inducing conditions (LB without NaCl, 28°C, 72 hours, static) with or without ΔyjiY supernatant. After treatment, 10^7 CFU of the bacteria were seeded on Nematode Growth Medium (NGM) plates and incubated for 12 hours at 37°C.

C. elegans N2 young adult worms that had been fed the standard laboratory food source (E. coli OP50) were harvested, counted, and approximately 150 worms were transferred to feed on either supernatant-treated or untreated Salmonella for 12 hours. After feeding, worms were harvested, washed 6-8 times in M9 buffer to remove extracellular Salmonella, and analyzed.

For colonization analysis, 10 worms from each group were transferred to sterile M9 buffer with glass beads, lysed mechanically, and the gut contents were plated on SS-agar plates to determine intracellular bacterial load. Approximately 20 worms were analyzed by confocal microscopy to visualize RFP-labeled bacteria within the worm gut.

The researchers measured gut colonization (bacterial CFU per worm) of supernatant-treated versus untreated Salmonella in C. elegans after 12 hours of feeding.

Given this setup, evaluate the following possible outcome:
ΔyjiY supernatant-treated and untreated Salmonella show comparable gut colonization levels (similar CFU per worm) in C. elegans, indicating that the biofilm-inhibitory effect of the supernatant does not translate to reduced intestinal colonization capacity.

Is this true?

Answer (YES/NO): NO